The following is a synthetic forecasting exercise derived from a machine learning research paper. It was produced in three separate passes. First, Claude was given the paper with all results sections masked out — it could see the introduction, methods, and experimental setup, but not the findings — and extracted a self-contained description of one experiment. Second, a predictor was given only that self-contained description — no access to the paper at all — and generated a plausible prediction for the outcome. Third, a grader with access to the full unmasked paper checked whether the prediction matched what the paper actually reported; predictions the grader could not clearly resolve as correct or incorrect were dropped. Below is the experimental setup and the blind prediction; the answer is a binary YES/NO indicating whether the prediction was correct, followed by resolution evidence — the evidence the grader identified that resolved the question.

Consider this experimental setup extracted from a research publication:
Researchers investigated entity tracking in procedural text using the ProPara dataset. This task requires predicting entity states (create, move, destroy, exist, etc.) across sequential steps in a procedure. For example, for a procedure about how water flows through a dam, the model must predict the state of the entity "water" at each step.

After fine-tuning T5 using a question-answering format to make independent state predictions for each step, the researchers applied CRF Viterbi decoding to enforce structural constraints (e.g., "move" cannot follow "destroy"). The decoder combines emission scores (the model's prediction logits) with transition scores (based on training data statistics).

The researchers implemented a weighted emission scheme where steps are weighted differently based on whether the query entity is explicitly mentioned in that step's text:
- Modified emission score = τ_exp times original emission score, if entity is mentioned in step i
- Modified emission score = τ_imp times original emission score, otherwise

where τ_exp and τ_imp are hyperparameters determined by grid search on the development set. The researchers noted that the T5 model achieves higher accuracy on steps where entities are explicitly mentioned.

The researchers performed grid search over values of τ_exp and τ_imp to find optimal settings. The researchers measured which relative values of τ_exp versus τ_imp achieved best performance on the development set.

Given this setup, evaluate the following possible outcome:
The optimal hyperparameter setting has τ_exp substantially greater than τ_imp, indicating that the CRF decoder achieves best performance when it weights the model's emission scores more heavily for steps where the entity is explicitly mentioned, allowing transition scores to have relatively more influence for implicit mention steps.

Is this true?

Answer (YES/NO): NO